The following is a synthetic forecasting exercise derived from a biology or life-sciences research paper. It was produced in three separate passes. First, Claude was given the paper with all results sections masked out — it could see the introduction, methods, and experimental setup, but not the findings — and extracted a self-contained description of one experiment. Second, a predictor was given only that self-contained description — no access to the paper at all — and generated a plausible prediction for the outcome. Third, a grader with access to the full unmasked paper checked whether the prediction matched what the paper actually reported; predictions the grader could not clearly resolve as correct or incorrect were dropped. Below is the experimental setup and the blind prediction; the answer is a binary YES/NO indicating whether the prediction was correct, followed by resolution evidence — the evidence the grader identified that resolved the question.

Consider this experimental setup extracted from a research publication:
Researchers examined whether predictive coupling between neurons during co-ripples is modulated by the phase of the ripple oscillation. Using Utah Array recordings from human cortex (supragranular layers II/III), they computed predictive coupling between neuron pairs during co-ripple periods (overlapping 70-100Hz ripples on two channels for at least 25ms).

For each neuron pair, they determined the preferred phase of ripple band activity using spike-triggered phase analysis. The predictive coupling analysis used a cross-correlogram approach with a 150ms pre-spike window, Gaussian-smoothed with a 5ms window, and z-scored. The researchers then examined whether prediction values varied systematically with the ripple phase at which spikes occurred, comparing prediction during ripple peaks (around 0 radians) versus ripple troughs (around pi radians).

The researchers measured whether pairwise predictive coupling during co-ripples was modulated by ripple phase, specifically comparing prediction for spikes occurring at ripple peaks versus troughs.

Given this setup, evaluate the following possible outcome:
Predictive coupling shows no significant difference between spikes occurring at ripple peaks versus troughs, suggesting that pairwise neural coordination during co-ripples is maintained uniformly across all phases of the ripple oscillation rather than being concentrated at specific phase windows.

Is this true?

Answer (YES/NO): NO